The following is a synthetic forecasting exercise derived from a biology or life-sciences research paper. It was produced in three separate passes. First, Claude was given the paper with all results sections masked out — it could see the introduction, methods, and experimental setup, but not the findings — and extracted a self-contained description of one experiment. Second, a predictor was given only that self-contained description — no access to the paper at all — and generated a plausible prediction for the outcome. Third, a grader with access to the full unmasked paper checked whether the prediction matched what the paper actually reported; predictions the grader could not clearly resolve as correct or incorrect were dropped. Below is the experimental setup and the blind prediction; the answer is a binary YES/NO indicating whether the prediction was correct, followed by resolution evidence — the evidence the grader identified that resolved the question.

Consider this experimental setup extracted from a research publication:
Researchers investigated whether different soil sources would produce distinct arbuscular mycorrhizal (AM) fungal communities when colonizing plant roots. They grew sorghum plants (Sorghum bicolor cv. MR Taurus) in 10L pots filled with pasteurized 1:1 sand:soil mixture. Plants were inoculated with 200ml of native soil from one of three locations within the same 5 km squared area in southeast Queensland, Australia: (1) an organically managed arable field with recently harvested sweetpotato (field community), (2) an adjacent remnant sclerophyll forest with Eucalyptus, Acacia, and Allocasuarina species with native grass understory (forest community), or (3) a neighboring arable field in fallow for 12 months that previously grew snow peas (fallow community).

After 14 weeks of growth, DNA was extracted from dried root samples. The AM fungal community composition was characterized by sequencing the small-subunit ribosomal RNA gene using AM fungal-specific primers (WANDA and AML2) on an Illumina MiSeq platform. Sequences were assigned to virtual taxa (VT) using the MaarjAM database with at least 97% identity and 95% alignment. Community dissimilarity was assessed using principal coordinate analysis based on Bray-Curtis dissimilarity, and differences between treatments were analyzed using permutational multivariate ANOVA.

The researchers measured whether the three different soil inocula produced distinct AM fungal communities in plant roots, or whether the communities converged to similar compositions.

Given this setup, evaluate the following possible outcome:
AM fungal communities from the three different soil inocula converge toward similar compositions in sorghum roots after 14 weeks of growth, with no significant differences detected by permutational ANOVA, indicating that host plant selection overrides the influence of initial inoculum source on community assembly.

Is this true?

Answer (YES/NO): NO